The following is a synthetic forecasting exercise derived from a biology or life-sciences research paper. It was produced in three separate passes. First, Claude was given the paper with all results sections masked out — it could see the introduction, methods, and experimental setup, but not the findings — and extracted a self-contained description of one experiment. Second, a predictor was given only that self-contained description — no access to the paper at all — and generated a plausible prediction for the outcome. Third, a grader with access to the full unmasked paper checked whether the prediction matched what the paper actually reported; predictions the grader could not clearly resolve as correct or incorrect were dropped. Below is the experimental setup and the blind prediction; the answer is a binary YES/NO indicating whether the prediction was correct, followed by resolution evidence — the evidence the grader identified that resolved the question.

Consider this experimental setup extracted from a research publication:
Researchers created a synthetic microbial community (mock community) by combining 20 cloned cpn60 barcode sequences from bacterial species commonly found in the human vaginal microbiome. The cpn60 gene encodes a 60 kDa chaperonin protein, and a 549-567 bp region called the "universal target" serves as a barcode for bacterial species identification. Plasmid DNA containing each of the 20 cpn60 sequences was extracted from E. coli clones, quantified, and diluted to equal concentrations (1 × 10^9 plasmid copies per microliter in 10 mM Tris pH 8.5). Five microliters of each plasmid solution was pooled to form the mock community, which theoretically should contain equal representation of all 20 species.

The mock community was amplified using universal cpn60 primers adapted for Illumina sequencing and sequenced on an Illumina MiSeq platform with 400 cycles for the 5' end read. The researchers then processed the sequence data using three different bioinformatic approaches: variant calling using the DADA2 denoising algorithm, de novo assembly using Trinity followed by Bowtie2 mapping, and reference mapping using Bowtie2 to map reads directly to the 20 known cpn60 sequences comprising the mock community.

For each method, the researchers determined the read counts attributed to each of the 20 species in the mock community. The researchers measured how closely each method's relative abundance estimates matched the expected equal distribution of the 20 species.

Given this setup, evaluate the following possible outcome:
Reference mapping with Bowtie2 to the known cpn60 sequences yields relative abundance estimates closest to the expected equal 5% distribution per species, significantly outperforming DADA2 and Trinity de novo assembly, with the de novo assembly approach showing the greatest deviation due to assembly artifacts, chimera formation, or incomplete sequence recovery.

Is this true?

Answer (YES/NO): NO